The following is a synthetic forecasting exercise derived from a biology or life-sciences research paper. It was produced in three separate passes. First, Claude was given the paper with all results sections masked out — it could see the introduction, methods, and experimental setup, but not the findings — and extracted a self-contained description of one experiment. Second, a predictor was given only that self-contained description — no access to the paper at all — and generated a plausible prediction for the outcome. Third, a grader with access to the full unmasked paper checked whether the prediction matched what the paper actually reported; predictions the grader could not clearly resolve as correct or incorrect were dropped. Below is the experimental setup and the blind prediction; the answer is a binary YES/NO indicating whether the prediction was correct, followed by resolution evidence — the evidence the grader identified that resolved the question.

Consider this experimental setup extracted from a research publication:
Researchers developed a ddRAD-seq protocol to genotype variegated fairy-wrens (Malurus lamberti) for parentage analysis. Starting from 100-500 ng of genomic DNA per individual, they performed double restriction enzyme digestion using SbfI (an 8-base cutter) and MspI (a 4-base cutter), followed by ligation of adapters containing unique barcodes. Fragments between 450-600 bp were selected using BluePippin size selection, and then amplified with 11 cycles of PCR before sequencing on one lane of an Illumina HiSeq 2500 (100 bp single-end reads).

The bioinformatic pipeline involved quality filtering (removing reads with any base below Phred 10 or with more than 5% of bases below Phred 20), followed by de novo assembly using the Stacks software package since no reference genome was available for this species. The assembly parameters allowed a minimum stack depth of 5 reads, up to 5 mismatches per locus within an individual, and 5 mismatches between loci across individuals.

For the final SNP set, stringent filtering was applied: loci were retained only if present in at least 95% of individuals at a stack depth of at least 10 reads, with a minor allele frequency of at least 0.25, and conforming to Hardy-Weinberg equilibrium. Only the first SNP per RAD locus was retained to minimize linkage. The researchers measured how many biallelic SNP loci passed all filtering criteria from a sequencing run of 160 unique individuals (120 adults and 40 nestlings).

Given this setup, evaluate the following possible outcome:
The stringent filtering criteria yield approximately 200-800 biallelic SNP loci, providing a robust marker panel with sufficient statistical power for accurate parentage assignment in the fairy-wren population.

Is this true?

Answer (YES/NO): YES